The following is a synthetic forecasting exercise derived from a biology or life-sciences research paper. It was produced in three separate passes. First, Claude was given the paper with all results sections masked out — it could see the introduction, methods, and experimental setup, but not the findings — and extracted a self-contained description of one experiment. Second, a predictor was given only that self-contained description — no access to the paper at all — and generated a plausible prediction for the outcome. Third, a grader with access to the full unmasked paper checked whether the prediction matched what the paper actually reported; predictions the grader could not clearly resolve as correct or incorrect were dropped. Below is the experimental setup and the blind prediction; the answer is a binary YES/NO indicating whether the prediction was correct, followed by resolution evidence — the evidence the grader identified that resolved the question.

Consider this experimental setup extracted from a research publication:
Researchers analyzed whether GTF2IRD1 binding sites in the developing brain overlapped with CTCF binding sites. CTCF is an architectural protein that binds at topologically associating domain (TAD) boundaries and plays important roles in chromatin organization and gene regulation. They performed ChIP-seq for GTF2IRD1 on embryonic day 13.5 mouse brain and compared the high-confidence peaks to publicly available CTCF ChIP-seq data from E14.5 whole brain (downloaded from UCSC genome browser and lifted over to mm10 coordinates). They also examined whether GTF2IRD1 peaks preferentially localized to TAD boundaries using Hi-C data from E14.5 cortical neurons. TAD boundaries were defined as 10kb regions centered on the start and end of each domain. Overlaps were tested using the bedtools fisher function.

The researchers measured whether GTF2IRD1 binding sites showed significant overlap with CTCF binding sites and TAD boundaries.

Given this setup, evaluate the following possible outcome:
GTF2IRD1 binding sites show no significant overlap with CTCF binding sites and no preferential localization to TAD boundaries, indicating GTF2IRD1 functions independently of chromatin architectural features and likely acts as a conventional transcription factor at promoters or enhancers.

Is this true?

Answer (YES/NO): NO